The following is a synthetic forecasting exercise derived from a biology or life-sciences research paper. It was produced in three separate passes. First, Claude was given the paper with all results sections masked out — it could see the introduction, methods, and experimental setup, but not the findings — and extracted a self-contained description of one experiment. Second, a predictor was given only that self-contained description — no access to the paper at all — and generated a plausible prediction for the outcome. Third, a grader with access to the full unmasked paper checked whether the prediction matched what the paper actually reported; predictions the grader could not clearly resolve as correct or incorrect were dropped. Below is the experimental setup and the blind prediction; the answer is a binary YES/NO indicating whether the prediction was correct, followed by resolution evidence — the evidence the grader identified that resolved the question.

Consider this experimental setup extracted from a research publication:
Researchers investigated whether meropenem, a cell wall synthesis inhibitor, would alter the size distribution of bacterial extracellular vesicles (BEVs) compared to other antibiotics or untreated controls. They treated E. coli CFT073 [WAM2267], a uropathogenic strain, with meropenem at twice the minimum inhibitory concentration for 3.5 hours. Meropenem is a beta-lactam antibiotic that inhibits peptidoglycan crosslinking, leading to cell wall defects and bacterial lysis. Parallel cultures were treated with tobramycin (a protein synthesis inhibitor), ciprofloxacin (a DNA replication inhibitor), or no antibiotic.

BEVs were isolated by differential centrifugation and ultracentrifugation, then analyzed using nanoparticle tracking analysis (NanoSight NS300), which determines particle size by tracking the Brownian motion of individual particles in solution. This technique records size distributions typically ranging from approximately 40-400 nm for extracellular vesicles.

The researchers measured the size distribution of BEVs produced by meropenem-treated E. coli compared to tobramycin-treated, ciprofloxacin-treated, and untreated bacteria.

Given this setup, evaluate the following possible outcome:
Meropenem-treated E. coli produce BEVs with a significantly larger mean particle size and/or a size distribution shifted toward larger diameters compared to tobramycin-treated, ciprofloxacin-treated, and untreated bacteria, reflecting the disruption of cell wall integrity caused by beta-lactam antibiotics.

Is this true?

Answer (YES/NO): NO